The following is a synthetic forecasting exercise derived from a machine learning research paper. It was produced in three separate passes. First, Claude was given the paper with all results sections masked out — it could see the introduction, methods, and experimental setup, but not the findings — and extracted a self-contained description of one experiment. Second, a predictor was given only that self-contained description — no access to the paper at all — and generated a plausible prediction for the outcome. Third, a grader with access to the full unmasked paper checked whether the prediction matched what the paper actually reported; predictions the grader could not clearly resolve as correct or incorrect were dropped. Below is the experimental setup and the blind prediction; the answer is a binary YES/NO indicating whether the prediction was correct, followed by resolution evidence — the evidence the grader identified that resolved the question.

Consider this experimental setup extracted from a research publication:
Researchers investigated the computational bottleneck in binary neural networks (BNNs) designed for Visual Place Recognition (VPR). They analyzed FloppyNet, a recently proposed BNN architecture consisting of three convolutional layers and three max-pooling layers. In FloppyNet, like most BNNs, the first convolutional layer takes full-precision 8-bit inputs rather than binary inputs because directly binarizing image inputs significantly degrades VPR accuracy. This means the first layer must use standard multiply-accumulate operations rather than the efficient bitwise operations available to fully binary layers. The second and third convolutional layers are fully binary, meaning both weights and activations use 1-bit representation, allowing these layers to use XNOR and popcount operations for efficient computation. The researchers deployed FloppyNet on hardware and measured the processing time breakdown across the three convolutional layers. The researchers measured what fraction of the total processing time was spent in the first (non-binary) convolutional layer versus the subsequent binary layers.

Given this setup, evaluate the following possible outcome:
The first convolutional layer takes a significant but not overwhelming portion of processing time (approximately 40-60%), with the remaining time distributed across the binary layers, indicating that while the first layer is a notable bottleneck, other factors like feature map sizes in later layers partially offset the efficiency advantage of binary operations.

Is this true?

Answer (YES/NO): NO